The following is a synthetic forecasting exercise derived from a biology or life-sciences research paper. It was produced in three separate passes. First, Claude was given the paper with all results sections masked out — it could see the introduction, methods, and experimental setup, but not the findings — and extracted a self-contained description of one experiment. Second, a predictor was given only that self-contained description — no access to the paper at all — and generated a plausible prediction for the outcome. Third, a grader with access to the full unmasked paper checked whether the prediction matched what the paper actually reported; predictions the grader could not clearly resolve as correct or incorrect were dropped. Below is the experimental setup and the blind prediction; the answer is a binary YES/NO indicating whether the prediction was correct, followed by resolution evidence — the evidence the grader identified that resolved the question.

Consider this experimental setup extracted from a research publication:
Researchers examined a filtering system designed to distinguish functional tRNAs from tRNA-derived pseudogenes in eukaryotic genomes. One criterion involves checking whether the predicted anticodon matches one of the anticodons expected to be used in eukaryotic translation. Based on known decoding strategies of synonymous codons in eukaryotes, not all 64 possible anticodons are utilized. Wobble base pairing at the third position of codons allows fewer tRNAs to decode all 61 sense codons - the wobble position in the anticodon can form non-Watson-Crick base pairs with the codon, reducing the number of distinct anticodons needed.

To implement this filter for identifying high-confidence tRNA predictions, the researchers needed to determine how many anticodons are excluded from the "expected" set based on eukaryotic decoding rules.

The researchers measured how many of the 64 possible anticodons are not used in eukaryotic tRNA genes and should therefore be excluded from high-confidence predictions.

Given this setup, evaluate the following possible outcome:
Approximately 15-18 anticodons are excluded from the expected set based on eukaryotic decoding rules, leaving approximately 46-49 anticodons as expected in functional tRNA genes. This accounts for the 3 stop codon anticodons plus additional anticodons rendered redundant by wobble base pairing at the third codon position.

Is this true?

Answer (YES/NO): YES